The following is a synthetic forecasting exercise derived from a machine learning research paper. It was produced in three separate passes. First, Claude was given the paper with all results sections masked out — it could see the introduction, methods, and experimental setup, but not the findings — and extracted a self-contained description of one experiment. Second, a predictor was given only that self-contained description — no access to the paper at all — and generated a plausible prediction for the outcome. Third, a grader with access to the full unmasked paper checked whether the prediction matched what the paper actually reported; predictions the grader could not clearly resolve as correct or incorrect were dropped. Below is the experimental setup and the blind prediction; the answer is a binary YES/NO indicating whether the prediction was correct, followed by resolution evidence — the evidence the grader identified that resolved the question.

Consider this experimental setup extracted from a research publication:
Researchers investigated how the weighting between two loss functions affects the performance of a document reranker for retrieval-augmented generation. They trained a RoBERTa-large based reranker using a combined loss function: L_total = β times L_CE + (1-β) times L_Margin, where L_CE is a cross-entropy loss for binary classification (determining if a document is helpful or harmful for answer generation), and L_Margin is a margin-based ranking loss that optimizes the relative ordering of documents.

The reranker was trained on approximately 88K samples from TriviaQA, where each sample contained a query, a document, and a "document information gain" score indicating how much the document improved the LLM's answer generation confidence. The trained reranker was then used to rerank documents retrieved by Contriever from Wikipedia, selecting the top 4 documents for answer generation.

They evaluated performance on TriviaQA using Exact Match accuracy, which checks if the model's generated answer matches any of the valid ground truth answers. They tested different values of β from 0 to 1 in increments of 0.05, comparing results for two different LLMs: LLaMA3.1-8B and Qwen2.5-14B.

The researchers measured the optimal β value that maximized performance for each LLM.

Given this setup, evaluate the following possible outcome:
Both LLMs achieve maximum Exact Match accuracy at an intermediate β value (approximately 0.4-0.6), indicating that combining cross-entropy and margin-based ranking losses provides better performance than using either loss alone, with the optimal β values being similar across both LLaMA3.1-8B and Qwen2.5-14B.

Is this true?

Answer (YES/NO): NO